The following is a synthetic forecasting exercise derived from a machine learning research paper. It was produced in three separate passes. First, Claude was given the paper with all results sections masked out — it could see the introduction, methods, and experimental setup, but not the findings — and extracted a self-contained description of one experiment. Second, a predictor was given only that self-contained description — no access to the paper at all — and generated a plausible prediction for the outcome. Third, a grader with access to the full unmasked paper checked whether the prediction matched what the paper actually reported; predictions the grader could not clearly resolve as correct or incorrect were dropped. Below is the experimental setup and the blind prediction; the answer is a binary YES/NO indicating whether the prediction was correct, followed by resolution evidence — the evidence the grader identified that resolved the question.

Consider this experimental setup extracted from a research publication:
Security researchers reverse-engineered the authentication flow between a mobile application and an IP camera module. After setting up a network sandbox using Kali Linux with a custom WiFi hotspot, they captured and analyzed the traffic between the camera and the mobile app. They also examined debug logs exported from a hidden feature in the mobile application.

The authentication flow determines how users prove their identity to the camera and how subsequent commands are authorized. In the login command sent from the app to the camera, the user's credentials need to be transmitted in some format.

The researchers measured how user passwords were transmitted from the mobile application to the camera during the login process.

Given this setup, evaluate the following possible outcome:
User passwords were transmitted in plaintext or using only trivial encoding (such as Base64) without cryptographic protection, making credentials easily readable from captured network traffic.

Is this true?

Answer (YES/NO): YES